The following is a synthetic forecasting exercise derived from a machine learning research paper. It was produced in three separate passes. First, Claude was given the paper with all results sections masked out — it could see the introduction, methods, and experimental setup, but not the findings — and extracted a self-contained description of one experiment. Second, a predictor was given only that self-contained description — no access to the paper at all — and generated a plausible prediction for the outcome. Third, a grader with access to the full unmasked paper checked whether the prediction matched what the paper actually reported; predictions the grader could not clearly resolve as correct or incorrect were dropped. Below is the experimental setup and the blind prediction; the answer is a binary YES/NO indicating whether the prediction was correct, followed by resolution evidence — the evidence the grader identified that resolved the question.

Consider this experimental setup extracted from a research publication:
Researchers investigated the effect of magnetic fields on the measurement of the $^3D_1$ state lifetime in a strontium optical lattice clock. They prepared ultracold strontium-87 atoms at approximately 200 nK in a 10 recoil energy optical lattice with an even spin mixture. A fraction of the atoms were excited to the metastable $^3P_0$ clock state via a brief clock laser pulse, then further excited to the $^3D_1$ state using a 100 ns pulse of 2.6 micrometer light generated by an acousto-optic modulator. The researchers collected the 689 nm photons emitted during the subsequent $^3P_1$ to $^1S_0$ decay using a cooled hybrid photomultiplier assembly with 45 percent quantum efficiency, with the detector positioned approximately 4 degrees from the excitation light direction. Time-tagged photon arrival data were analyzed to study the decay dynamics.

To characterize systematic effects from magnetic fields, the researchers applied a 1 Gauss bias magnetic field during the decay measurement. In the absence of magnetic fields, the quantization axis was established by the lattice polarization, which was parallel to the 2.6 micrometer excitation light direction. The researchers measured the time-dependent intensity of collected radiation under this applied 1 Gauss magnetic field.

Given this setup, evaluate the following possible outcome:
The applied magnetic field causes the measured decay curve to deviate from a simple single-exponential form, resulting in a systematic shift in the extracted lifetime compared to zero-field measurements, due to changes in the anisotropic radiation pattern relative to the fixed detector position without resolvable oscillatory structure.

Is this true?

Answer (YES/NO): NO